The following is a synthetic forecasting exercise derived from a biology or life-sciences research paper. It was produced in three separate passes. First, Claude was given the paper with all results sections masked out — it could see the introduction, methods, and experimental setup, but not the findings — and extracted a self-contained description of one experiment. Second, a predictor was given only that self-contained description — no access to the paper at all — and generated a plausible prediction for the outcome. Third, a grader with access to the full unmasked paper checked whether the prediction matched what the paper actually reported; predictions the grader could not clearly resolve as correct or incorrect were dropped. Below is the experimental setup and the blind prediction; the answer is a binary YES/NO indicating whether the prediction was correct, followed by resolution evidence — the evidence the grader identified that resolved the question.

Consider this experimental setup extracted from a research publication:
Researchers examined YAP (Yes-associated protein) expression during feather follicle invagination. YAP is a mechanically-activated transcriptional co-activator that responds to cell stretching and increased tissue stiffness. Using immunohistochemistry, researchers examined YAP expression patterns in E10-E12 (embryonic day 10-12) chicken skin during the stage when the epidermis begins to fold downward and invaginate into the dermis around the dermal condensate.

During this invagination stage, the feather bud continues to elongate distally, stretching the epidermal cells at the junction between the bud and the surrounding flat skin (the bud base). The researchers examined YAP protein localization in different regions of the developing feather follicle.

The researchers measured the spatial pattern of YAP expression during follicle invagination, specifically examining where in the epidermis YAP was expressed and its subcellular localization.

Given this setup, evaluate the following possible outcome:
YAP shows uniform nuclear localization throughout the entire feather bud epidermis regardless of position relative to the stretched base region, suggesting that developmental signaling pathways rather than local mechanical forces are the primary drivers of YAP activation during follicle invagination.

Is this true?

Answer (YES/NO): NO